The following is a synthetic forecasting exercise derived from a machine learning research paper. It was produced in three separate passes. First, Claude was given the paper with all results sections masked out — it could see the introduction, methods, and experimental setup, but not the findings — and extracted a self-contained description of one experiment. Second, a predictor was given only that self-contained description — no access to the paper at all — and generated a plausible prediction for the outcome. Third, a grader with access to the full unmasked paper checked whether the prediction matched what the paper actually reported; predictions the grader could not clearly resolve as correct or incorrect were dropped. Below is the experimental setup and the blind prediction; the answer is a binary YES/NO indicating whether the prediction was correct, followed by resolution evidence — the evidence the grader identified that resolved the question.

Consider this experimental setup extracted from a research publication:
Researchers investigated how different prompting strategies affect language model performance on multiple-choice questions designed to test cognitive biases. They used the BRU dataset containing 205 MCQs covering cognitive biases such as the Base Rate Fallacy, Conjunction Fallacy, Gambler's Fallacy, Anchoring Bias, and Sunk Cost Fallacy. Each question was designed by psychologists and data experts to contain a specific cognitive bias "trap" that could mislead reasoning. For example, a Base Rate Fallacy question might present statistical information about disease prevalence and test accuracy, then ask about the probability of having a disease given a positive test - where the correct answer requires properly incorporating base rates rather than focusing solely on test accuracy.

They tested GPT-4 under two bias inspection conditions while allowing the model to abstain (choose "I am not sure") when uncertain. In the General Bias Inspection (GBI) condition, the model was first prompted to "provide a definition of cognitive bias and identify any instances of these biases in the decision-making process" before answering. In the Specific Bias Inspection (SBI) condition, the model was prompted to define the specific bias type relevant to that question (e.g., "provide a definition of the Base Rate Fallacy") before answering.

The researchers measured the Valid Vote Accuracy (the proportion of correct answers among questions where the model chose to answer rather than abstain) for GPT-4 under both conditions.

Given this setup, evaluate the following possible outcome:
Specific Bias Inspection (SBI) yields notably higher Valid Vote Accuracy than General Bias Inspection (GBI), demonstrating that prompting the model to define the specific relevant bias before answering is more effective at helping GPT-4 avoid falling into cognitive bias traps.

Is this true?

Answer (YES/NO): YES